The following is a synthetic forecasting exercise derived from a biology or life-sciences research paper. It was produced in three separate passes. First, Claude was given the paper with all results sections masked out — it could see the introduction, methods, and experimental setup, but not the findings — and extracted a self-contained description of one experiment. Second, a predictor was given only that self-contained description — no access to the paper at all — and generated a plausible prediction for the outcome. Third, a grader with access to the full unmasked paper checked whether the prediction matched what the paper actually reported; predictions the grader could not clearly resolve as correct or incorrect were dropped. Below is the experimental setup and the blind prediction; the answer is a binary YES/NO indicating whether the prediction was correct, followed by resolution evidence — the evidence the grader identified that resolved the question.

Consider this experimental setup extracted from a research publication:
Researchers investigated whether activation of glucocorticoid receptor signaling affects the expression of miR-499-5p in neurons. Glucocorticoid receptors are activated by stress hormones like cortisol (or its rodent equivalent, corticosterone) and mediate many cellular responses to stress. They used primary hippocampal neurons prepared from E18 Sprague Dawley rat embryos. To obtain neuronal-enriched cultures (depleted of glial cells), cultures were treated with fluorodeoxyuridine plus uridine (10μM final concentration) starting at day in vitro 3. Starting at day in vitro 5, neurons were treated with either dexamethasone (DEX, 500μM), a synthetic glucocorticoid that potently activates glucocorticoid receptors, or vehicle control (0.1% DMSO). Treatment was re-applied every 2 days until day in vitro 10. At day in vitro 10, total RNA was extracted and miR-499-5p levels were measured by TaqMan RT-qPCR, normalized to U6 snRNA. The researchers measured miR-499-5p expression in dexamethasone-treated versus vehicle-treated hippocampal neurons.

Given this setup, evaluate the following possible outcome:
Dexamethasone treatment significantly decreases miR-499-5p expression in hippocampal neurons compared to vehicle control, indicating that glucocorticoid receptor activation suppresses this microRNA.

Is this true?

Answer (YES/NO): NO